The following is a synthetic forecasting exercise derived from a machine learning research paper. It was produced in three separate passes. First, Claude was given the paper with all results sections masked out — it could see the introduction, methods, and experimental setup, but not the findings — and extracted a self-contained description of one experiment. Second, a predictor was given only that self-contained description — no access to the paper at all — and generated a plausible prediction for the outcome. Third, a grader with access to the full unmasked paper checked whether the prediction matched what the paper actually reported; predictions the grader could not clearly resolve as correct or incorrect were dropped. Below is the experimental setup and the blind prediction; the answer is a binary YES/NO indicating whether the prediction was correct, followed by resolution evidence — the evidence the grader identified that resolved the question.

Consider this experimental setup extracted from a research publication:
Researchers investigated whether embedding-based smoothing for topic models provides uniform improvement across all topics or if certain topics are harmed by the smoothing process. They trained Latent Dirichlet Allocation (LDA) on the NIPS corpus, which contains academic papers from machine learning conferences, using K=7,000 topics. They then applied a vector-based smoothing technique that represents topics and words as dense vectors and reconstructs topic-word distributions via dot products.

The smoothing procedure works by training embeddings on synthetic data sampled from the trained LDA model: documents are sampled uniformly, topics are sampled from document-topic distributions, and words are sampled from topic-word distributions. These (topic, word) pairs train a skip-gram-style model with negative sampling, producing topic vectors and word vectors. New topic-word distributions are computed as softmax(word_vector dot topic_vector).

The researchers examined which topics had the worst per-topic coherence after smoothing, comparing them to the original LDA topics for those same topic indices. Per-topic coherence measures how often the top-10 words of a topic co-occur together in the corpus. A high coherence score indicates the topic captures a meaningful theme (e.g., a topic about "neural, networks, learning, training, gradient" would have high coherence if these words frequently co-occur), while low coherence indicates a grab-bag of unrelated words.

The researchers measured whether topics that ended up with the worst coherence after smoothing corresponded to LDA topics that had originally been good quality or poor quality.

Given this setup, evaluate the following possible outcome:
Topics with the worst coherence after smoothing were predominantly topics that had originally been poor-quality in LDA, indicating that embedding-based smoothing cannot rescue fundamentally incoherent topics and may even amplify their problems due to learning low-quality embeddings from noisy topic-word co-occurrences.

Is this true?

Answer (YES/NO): NO